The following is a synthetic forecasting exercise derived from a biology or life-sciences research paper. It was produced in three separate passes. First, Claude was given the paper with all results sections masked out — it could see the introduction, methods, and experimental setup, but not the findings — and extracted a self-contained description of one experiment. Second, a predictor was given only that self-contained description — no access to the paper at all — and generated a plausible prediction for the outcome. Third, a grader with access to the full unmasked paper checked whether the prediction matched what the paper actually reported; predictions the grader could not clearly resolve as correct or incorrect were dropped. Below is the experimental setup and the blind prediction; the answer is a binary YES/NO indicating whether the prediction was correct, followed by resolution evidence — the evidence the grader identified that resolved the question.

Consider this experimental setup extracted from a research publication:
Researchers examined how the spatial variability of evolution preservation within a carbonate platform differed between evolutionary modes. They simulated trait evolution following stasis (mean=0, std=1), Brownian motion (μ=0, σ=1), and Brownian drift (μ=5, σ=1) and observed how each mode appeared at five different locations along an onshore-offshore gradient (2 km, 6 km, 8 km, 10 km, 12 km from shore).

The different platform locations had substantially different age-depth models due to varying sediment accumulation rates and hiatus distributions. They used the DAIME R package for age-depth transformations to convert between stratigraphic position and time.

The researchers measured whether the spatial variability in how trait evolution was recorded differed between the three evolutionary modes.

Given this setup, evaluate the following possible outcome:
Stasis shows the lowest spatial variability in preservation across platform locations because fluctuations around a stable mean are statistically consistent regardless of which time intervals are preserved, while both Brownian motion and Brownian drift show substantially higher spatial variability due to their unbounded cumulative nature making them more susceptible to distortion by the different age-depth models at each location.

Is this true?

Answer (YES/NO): NO